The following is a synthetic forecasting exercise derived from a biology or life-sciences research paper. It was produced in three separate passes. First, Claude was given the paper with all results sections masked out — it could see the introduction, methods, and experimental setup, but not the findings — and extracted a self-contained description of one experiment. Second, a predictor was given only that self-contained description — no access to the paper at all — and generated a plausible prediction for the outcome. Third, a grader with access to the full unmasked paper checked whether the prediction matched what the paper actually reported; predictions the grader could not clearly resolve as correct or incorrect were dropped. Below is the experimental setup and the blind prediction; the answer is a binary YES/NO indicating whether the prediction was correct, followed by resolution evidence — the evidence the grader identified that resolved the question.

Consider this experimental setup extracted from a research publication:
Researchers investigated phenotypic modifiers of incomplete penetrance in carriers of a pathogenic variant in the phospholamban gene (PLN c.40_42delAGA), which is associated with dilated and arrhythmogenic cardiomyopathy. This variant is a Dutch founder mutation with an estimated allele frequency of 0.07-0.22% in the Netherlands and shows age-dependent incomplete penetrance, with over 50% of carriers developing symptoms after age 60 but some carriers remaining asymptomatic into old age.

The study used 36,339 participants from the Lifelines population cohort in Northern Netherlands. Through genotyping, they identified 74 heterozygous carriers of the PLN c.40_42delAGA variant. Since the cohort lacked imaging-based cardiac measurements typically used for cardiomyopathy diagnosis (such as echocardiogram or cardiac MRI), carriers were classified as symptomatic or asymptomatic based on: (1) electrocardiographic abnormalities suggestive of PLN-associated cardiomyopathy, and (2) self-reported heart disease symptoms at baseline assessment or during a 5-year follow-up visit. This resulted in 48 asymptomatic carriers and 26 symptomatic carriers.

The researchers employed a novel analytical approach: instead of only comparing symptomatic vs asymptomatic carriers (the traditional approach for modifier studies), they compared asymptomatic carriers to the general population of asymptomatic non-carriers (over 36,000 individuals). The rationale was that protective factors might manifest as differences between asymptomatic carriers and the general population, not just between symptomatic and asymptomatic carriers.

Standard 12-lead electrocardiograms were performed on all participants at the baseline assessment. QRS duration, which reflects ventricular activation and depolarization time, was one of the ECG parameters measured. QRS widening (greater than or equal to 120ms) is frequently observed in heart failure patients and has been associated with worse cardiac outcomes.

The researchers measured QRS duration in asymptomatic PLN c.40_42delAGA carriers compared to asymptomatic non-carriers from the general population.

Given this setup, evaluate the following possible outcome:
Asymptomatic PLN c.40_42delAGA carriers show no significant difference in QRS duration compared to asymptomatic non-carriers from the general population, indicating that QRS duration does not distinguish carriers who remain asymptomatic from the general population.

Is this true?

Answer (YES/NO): NO